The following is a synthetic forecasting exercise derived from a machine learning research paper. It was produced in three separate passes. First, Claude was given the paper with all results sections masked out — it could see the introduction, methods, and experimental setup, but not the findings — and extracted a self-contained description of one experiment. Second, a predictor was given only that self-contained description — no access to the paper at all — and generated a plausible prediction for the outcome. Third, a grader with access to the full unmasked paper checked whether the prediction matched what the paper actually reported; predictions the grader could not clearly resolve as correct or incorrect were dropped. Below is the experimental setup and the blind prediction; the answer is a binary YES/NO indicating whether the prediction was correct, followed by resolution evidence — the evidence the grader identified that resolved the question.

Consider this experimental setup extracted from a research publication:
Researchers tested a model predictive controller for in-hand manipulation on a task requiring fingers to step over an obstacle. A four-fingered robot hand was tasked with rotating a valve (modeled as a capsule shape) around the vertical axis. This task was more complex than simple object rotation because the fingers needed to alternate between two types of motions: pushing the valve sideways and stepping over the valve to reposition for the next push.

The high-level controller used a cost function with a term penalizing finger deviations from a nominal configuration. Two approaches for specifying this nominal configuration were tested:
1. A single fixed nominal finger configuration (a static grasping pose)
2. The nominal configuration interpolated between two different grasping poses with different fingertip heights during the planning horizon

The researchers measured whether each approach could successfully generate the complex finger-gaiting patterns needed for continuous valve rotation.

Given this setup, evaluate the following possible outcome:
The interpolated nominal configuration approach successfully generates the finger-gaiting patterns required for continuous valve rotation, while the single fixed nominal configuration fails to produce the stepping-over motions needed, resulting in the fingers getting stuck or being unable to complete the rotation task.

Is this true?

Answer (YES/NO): NO